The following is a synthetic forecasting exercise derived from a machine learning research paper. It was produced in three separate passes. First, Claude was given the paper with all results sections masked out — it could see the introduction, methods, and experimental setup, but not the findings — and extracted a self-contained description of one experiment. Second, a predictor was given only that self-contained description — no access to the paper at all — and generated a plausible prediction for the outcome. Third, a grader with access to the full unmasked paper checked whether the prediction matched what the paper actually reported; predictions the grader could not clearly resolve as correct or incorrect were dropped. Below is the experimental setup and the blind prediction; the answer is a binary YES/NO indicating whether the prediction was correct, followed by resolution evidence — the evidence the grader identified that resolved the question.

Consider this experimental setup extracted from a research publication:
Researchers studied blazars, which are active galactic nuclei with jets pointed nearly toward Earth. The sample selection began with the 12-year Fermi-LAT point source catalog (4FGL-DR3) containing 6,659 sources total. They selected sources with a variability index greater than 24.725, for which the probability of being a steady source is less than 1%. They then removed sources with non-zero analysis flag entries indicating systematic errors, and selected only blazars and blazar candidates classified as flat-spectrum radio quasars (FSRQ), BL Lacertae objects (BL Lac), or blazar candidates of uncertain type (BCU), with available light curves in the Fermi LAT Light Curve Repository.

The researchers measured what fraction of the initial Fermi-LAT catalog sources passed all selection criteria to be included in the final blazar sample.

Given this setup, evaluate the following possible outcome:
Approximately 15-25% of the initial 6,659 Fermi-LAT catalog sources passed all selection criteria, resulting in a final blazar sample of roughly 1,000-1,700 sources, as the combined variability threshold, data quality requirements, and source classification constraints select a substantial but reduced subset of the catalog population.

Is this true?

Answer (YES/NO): YES